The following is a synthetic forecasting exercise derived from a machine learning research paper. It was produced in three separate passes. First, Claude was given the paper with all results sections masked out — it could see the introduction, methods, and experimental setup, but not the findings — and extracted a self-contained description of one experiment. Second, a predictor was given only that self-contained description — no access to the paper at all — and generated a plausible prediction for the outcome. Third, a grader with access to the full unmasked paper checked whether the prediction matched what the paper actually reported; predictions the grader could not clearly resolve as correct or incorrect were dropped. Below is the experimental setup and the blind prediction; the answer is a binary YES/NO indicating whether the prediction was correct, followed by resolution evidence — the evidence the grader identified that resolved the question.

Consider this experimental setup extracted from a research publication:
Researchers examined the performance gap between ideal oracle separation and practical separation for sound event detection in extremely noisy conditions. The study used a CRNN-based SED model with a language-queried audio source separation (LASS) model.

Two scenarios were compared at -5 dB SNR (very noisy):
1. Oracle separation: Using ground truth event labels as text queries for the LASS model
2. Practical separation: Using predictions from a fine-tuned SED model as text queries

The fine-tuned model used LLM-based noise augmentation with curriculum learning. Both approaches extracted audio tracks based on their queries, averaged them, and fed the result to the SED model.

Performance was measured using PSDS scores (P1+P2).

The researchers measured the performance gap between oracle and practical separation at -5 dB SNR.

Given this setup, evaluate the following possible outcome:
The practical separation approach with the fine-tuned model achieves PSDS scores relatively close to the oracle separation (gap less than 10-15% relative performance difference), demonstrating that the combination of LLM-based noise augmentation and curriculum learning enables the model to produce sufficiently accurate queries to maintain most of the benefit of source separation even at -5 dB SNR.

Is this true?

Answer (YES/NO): NO